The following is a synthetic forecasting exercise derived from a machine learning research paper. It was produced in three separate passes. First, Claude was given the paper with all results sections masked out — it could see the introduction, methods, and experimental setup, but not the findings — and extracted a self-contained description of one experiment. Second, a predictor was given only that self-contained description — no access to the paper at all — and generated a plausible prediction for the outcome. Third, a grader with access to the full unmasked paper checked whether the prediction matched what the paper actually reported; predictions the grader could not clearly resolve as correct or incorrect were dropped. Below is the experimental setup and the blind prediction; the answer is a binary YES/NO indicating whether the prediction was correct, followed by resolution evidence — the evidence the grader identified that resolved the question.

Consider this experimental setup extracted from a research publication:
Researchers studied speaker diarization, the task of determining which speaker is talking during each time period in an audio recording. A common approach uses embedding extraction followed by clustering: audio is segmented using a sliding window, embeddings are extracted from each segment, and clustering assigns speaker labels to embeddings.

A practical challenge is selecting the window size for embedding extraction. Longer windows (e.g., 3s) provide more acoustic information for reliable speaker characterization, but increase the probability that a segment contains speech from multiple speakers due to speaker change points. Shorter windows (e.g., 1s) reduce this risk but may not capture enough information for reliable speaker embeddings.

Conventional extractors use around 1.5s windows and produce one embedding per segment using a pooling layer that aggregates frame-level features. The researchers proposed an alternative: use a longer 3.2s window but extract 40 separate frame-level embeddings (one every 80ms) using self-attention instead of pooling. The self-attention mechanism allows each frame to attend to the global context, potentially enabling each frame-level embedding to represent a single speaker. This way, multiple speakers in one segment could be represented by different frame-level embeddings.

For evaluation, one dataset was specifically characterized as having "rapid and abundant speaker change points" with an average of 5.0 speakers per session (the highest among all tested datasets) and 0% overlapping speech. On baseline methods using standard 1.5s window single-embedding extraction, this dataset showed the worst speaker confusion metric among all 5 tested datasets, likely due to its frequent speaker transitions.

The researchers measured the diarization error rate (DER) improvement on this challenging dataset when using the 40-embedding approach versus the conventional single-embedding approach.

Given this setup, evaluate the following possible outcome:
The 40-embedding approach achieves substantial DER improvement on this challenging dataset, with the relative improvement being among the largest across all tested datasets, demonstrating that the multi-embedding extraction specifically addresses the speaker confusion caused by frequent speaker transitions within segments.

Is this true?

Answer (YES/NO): YES